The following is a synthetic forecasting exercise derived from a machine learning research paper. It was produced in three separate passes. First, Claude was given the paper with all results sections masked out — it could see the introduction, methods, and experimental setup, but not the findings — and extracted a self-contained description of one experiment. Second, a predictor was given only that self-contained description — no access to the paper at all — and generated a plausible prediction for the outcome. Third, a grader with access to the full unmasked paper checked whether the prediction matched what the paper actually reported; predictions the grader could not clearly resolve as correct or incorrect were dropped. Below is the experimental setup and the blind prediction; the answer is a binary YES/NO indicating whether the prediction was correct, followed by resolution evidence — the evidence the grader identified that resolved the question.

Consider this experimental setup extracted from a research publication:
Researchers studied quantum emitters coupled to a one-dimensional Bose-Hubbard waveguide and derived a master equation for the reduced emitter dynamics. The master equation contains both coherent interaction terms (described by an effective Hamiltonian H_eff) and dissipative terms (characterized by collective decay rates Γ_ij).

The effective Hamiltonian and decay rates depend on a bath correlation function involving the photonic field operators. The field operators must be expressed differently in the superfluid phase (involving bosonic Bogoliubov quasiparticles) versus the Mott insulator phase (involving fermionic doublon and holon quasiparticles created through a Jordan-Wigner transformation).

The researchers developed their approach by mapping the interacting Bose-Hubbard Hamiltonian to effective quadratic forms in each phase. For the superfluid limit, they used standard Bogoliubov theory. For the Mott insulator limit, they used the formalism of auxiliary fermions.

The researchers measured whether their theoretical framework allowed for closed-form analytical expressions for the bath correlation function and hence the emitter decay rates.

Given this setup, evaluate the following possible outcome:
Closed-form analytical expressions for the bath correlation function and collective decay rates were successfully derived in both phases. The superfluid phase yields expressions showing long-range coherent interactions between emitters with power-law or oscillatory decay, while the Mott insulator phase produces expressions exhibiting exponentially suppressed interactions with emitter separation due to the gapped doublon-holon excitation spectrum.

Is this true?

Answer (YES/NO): NO